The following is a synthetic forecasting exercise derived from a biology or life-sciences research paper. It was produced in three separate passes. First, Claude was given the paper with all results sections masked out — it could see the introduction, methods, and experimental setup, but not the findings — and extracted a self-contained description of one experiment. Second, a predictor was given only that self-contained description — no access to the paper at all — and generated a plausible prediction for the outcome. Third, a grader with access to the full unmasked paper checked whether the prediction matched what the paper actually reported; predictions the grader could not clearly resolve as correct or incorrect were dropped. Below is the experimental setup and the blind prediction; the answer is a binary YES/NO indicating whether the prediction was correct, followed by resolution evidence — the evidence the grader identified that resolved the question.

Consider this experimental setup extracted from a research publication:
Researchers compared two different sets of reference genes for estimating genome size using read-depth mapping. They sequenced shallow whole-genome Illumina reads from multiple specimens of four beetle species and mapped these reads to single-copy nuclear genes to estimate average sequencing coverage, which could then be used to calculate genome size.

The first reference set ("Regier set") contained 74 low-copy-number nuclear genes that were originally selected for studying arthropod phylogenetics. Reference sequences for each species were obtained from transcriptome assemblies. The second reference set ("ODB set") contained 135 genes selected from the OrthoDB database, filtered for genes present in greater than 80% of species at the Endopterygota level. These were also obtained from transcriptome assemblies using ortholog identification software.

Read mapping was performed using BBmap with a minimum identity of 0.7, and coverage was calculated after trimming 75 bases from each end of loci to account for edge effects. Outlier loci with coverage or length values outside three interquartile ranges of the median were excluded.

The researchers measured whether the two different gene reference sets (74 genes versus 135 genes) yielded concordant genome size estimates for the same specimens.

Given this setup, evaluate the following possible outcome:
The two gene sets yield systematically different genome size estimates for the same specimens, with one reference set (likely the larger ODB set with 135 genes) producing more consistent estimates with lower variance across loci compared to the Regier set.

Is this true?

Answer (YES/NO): NO